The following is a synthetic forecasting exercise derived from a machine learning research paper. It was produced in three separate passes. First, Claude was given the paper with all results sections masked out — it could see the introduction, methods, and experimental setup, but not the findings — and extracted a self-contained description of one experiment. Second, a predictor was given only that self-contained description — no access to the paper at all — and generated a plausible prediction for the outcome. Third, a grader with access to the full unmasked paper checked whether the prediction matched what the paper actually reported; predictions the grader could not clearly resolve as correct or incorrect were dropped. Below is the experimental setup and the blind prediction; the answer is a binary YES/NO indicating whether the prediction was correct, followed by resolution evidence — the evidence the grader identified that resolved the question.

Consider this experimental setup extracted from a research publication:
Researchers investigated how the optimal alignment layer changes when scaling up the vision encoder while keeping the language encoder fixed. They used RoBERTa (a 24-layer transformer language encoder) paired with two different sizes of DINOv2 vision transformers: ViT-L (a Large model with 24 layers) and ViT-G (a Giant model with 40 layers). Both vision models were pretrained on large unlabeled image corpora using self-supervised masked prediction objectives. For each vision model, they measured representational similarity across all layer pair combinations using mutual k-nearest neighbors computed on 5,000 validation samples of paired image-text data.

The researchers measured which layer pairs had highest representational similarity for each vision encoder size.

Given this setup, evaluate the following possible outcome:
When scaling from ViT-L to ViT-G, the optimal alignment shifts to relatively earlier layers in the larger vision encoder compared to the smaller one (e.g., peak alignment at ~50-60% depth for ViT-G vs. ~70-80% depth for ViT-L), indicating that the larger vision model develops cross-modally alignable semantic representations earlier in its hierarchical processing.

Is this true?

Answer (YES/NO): NO